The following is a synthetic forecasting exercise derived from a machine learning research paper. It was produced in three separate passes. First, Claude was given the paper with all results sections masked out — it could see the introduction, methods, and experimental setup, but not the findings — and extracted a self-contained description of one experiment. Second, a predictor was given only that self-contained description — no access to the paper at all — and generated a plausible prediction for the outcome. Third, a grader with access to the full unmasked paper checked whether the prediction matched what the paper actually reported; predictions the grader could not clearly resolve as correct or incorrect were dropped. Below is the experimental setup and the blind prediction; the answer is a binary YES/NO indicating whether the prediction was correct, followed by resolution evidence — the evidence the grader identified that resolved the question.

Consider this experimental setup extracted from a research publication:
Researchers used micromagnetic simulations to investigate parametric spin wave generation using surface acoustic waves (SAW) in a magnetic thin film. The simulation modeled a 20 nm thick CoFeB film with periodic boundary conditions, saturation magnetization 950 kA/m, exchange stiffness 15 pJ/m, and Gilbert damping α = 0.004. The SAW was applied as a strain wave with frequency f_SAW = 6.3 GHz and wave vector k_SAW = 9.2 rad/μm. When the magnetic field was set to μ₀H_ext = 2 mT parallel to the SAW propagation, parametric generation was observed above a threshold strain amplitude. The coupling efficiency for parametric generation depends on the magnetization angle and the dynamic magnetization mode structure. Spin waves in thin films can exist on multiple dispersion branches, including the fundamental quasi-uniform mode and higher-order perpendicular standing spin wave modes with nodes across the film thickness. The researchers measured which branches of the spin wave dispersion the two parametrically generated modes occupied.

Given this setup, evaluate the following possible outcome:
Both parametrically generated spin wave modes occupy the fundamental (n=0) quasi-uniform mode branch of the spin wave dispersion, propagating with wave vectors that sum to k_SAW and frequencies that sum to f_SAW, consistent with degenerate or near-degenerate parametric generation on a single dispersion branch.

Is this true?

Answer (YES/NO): YES